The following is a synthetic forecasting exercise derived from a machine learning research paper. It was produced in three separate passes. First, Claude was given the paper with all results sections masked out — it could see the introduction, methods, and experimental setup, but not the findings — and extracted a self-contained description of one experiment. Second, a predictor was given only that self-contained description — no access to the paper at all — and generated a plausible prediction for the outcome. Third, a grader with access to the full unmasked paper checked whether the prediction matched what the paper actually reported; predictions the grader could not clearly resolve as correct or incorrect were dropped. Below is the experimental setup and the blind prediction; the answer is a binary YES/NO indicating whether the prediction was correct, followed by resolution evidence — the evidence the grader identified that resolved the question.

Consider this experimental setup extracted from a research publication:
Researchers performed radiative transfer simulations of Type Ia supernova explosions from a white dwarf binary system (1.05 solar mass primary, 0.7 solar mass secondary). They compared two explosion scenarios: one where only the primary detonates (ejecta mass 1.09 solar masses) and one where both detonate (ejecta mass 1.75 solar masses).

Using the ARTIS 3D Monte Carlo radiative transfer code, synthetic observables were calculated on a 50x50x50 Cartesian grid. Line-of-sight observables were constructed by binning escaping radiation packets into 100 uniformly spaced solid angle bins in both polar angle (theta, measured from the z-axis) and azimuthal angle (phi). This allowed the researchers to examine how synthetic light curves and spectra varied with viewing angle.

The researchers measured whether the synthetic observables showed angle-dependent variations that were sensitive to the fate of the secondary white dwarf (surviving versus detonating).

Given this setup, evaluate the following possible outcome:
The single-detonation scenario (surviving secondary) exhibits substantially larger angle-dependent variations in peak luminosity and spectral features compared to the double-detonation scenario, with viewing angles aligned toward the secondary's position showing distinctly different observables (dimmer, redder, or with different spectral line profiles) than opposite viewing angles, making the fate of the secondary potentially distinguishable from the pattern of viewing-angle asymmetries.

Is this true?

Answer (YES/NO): NO